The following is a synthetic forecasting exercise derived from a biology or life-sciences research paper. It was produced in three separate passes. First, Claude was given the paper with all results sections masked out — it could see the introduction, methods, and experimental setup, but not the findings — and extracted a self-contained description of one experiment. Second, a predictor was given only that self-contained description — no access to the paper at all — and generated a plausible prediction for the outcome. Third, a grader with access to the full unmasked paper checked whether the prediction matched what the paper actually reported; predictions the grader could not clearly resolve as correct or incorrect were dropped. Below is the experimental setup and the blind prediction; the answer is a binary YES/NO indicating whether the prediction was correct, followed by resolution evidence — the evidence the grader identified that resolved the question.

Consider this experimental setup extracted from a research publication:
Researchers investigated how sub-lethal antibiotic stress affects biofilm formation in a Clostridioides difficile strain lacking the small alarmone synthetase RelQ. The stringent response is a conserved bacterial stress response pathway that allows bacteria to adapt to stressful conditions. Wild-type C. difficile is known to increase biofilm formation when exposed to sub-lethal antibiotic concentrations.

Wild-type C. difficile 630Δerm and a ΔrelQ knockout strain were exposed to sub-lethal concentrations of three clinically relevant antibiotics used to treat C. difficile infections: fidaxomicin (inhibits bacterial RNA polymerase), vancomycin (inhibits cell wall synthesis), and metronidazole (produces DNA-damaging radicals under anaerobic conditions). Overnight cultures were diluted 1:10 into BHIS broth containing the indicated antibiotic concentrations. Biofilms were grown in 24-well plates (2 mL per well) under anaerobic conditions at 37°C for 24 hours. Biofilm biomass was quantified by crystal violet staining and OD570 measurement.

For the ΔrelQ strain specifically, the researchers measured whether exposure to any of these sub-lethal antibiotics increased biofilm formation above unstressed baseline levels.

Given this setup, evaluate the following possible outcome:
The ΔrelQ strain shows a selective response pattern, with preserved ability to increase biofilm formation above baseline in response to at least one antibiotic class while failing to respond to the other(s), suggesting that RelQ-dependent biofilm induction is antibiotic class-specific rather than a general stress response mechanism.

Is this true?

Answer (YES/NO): NO